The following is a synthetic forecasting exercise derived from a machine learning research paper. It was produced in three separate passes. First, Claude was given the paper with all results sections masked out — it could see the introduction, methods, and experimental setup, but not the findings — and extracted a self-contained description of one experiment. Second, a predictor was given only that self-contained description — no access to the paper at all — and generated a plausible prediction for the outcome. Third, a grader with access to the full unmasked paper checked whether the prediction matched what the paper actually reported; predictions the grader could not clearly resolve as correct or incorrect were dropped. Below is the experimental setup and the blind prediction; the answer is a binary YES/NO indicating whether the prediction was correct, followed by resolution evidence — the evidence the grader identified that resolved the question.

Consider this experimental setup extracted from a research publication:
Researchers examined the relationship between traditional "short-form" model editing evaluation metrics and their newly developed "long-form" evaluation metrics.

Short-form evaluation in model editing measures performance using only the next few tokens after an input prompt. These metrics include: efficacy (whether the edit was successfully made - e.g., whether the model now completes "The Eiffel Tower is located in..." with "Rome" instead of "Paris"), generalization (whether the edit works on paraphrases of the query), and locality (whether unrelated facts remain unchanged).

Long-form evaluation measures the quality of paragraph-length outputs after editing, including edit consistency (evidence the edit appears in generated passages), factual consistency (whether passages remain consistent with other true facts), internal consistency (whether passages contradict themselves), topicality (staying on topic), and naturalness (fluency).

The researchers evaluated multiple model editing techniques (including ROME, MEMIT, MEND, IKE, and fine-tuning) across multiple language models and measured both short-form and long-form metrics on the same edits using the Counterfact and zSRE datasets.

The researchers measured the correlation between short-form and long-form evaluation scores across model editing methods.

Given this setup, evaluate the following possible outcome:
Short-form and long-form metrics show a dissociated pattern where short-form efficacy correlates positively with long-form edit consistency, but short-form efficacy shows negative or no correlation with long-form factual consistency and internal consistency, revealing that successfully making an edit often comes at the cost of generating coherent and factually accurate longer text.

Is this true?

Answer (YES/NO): NO